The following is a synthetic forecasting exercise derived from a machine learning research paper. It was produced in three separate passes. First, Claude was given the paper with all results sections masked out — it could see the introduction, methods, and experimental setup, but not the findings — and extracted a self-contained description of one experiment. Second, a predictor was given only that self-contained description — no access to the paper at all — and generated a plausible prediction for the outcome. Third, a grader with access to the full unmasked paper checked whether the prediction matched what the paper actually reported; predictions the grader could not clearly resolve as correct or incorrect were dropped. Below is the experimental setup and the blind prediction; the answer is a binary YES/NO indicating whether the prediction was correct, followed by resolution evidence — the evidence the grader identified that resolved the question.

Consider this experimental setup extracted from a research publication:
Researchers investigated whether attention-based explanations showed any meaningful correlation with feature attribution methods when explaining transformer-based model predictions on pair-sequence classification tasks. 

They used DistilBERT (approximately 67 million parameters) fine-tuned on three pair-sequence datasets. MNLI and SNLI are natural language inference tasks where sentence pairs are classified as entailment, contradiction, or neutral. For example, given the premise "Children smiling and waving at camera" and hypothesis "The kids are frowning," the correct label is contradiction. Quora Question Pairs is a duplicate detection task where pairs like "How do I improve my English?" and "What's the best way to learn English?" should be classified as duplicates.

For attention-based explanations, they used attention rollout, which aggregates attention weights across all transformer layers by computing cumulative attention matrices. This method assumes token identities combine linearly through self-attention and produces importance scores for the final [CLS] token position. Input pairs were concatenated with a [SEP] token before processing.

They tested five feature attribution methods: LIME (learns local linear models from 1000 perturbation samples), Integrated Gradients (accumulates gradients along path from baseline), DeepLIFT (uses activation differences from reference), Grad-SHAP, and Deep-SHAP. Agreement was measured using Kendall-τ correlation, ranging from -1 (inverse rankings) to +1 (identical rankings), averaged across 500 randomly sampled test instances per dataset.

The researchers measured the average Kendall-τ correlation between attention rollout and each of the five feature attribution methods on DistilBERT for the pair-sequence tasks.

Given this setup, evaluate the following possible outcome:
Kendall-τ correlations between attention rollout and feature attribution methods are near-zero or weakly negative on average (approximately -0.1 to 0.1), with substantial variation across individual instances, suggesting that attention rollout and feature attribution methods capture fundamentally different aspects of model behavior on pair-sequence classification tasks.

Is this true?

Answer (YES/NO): YES